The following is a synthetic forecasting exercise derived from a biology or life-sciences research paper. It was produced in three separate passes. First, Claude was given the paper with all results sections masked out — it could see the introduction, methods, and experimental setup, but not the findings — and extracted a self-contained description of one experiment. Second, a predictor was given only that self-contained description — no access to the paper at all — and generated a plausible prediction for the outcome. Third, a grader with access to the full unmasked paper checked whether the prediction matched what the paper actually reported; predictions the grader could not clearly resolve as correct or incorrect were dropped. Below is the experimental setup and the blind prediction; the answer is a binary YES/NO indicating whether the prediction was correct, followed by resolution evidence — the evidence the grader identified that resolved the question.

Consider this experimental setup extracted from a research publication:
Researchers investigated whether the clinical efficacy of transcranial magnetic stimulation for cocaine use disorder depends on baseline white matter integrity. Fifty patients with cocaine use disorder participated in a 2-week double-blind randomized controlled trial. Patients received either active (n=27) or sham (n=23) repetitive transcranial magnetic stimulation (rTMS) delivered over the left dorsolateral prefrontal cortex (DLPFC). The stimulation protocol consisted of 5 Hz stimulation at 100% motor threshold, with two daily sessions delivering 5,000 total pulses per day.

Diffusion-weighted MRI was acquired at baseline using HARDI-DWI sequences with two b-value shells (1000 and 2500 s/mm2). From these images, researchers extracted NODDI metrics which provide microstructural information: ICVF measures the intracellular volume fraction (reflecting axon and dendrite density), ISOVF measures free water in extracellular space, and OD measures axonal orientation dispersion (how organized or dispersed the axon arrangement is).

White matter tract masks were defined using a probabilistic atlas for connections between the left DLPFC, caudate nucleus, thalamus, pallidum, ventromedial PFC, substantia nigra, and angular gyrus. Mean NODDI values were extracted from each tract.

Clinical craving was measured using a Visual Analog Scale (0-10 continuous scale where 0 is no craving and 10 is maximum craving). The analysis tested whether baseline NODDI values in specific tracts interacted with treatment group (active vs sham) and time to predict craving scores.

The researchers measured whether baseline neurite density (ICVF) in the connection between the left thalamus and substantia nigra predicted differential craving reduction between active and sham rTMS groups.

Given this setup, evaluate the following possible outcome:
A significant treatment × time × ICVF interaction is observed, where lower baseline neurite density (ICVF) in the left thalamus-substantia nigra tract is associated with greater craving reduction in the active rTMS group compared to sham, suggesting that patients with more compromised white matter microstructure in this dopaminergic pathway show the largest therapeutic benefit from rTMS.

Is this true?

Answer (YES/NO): YES